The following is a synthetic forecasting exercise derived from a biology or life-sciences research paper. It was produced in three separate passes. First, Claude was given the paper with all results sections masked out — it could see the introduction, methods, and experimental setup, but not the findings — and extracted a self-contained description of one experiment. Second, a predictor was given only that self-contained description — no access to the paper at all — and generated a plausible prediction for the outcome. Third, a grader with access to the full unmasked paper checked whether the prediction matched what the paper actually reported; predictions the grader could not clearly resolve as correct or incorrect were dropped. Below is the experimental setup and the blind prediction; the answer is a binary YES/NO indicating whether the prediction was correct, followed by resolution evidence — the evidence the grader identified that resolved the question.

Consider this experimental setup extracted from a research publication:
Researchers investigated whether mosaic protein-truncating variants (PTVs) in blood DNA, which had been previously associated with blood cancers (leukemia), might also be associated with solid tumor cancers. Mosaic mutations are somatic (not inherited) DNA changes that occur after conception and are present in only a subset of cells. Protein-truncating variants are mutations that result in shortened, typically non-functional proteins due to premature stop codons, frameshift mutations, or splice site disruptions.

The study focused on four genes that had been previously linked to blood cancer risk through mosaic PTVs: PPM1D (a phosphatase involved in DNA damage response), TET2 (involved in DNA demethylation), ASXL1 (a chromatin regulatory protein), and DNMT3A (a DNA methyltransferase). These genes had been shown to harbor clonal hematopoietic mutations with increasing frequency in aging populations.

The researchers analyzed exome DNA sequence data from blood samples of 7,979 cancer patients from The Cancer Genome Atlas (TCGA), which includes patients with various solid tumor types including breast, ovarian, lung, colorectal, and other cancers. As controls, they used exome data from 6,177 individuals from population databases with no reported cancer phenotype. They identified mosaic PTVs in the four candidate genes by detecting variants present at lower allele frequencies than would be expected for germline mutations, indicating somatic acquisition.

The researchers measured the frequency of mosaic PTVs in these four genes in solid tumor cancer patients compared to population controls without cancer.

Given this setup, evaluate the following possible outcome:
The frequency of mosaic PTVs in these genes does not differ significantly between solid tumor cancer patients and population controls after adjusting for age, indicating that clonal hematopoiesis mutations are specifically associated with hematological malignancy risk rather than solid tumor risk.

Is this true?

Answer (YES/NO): NO